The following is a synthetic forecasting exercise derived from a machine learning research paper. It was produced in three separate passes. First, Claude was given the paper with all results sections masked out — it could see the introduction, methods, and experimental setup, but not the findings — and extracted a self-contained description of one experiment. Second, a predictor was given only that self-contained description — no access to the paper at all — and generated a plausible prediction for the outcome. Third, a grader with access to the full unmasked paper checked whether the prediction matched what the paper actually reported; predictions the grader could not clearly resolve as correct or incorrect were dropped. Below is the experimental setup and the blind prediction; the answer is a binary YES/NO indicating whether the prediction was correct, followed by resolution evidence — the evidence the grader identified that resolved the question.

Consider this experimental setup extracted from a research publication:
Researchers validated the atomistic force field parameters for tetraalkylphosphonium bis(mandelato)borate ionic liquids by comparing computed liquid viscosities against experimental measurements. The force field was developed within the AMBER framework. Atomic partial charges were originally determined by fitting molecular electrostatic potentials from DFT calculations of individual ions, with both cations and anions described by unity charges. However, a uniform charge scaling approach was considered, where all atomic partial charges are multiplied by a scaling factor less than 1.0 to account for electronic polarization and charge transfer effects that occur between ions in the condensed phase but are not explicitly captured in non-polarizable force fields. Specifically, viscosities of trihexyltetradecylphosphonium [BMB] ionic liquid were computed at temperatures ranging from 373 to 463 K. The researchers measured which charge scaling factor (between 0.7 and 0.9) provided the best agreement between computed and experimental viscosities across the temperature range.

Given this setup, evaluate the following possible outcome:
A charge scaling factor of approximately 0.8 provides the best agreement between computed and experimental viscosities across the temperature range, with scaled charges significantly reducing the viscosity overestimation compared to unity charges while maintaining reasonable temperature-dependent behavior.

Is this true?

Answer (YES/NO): YES